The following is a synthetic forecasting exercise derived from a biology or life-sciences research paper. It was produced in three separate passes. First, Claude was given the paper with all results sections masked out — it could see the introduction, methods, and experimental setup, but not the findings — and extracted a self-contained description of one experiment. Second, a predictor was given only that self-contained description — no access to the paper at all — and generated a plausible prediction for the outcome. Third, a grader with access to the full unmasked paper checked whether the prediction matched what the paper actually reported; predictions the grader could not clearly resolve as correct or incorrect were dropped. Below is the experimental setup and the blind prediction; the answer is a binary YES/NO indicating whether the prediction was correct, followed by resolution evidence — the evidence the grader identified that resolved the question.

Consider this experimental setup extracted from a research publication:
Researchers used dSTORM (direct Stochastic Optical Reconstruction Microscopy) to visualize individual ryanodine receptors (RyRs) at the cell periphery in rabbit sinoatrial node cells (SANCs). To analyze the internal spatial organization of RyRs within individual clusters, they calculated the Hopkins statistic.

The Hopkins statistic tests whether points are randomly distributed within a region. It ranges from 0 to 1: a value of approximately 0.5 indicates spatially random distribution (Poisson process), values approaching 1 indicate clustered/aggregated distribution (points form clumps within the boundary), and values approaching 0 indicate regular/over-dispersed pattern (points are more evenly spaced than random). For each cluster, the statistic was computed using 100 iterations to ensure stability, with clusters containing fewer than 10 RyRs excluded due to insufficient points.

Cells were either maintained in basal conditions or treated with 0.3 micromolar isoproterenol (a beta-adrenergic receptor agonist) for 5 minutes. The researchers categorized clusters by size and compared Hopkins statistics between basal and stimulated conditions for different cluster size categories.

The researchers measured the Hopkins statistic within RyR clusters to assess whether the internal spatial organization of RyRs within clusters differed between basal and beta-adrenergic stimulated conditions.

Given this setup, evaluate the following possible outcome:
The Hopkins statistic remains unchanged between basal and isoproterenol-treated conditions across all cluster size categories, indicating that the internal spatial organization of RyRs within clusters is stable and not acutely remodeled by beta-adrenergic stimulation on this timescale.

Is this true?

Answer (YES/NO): NO